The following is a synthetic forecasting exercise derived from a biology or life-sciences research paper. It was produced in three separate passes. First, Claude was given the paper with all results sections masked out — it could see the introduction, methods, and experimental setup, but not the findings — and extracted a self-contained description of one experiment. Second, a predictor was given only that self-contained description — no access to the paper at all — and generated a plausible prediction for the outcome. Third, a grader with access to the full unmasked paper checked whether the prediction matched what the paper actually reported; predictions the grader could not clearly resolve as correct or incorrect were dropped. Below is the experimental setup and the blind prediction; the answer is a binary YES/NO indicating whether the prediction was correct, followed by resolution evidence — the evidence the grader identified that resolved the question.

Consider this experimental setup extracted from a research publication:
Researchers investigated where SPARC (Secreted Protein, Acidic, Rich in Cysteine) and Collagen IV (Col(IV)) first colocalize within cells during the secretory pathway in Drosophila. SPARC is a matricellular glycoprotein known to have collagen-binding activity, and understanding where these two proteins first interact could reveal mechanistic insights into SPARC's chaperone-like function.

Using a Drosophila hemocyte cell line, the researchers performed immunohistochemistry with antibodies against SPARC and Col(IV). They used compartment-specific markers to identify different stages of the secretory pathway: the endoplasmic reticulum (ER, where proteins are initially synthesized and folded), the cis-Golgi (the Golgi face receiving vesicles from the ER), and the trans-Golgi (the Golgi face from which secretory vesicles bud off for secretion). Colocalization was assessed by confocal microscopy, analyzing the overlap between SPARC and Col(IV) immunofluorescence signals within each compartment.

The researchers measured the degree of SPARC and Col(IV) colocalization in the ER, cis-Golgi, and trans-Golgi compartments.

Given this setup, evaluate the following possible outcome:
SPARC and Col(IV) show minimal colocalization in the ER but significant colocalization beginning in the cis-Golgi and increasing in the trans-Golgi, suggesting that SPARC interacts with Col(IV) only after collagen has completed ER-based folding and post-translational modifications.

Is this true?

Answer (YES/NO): NO